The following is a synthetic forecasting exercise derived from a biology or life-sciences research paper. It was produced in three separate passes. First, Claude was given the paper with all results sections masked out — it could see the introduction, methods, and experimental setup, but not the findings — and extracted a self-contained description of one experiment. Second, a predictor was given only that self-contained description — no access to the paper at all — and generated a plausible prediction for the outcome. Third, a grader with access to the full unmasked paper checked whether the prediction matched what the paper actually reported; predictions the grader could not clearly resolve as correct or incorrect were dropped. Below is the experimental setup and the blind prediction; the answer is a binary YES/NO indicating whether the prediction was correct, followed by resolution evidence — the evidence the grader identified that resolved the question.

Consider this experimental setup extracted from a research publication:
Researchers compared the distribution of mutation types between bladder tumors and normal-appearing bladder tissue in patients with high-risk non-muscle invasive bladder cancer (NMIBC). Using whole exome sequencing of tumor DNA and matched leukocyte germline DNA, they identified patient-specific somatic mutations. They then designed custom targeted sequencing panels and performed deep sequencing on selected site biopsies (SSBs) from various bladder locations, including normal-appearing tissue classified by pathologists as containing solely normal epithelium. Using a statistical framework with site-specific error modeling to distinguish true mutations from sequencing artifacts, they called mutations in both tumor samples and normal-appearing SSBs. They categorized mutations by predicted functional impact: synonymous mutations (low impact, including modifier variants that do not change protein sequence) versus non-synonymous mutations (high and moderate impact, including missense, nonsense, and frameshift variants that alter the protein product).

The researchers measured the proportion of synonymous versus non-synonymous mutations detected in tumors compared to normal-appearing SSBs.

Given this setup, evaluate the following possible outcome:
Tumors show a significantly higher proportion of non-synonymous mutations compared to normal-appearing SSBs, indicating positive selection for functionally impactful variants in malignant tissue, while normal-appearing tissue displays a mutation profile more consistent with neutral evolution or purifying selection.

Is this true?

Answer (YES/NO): YES